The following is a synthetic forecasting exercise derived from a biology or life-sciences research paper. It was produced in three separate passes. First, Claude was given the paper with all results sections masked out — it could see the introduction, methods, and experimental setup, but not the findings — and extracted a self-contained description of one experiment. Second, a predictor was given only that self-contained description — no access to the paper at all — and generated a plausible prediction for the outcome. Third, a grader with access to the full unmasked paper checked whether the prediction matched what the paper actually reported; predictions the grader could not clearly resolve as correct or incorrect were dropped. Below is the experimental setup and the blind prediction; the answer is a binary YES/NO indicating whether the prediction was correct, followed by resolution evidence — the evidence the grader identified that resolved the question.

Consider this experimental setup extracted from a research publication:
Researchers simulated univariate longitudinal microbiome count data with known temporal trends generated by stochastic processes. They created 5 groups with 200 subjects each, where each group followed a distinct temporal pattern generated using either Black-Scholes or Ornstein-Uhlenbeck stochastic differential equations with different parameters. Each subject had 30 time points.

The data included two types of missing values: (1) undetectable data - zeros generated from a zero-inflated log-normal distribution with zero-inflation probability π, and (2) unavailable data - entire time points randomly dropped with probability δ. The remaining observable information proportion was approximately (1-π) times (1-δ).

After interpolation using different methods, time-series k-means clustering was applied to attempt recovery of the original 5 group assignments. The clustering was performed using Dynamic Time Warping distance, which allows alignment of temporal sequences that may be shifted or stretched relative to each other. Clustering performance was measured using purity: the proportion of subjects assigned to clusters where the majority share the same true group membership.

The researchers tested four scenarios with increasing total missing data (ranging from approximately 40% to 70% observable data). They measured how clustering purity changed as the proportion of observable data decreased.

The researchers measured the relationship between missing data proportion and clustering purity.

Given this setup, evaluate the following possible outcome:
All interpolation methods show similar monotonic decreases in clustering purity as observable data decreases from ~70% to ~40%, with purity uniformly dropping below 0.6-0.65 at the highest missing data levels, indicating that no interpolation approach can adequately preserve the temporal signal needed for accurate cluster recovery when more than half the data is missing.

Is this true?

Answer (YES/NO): NO